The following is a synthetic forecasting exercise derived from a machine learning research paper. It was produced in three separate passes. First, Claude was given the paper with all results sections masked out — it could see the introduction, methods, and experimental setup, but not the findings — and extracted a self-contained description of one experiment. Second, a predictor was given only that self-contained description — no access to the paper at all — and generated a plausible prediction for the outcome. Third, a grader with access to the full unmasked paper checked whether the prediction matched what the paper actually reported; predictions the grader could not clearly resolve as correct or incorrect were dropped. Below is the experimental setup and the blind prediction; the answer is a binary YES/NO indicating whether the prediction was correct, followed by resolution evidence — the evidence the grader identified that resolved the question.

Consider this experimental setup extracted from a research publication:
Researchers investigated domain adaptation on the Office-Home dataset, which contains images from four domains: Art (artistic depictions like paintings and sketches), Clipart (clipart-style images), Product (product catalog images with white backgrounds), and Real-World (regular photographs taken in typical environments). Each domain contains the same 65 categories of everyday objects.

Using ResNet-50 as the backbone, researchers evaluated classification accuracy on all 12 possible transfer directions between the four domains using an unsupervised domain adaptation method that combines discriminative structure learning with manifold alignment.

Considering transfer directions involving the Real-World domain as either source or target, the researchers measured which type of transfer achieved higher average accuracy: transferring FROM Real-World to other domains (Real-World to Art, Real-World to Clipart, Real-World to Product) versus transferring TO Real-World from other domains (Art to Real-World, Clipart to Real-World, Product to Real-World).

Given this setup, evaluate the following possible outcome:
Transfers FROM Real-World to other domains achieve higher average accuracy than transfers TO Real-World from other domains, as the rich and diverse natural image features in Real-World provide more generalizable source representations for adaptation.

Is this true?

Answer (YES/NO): NO